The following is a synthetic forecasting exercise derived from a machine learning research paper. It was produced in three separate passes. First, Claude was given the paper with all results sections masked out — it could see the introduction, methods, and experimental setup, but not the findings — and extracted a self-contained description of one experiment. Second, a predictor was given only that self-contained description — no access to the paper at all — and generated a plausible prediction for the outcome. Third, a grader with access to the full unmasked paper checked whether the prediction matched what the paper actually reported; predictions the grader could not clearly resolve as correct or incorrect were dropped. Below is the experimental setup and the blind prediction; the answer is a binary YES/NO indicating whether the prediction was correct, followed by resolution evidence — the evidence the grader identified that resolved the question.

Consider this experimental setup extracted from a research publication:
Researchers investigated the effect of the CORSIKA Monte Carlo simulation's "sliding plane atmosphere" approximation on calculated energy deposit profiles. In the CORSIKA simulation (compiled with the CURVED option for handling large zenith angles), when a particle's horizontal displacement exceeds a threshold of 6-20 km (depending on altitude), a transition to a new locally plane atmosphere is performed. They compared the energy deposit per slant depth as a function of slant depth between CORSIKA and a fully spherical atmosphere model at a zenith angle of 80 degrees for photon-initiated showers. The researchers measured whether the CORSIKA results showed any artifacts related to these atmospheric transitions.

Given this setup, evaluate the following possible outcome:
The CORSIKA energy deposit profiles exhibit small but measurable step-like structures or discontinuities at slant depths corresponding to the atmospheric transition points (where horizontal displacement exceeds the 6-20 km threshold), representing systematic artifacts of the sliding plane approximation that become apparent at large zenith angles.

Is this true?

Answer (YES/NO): YES